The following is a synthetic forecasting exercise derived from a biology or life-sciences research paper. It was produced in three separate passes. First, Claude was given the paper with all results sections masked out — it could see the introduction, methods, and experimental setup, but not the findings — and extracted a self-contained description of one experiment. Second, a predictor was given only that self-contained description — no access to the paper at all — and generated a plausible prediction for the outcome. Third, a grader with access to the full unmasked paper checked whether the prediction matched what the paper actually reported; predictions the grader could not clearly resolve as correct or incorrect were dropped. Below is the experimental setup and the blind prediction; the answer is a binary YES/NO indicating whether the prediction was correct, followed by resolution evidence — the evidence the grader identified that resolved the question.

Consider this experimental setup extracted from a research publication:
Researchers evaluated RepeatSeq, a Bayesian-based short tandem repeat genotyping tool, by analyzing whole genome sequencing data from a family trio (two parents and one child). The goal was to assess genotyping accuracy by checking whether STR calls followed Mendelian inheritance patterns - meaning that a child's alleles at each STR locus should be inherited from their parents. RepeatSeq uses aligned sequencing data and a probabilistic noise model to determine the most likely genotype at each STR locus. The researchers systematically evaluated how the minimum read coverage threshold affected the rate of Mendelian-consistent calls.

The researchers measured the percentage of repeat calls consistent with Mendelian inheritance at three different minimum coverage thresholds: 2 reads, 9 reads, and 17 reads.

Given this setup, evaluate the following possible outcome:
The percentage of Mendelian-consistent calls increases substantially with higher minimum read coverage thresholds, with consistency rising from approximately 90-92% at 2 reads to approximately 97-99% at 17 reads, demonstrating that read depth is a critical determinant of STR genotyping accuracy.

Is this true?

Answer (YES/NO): YES